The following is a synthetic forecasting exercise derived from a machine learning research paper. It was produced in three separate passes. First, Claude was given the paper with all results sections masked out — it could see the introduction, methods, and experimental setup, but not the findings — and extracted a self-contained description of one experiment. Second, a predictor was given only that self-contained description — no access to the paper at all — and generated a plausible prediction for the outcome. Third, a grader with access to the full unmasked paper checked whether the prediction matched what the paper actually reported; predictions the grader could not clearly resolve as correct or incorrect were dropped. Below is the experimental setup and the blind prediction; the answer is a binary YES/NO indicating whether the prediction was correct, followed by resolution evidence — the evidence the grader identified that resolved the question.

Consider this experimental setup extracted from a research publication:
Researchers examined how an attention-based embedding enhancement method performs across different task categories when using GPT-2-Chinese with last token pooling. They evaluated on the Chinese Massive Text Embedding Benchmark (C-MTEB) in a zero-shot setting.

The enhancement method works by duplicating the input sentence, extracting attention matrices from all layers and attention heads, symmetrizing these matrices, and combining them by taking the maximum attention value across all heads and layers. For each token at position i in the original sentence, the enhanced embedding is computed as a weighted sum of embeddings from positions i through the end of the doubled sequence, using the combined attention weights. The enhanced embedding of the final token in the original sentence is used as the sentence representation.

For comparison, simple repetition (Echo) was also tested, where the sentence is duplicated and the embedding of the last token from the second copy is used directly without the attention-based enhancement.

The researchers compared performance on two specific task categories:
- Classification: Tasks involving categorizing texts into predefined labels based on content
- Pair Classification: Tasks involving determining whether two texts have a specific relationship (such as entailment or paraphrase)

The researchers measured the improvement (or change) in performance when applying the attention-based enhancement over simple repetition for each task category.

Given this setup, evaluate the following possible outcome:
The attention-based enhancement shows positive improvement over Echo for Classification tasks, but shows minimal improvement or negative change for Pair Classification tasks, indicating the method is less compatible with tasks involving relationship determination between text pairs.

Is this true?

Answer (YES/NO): YES